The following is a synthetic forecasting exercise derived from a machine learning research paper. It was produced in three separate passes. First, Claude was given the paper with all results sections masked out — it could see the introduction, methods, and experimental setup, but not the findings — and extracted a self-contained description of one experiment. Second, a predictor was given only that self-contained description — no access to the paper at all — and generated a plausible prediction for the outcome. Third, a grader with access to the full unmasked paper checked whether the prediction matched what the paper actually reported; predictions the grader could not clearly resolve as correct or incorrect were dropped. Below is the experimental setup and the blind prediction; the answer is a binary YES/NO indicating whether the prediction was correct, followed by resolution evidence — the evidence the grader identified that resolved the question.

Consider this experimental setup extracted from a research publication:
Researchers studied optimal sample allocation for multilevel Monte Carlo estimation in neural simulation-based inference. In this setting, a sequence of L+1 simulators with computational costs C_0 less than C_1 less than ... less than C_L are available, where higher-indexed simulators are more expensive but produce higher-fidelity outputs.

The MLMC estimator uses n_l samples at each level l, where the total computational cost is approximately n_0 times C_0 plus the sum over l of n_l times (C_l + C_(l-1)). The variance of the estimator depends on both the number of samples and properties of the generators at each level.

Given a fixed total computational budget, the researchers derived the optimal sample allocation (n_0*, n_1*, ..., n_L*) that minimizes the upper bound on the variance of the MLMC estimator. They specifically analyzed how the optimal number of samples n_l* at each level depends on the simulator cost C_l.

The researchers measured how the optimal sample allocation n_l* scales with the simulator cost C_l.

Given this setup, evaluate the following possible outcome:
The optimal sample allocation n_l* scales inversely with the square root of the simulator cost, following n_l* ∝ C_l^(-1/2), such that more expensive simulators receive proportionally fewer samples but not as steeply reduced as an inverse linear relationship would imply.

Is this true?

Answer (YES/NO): NO